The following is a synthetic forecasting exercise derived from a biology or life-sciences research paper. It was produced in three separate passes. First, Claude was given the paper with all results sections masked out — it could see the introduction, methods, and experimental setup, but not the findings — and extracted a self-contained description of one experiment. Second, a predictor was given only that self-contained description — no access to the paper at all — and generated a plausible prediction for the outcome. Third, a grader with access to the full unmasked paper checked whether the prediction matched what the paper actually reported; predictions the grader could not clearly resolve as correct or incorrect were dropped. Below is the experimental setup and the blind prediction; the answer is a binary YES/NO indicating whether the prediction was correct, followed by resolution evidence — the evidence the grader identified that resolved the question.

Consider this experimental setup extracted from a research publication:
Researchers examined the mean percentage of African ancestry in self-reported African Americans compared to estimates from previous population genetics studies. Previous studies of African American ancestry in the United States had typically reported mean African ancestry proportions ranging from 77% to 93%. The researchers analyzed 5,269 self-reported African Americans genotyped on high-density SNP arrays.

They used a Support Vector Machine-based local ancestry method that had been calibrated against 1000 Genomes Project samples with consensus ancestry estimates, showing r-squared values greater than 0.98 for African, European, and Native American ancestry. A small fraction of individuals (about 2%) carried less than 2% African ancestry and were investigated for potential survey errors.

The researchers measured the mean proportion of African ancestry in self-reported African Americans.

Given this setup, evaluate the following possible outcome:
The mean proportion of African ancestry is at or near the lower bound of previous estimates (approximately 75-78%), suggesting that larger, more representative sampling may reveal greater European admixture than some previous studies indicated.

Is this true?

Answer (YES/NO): NO